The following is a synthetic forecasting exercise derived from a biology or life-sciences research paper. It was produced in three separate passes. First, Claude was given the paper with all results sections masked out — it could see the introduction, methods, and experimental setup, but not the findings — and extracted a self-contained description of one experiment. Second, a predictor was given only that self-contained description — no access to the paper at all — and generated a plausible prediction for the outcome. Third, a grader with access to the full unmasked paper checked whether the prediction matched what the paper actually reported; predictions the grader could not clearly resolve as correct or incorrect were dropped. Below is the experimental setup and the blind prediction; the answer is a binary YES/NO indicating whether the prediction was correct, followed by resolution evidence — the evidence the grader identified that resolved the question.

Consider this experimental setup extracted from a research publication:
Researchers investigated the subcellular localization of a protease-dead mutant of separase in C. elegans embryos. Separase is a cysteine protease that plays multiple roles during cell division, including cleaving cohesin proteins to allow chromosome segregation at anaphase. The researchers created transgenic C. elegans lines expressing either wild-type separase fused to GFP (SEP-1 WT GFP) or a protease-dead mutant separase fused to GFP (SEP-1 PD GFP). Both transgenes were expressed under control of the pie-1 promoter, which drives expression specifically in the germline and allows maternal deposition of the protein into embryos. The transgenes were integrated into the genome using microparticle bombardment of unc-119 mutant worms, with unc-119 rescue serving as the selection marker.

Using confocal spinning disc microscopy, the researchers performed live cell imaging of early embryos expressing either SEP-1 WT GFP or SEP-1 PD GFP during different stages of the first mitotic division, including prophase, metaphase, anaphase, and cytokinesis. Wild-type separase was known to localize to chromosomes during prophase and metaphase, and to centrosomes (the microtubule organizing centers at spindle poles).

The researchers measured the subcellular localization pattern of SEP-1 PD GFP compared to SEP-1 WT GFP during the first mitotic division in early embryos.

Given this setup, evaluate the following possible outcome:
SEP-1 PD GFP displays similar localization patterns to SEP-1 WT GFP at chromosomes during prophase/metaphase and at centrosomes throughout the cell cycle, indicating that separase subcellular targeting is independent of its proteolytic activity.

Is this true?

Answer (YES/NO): YES